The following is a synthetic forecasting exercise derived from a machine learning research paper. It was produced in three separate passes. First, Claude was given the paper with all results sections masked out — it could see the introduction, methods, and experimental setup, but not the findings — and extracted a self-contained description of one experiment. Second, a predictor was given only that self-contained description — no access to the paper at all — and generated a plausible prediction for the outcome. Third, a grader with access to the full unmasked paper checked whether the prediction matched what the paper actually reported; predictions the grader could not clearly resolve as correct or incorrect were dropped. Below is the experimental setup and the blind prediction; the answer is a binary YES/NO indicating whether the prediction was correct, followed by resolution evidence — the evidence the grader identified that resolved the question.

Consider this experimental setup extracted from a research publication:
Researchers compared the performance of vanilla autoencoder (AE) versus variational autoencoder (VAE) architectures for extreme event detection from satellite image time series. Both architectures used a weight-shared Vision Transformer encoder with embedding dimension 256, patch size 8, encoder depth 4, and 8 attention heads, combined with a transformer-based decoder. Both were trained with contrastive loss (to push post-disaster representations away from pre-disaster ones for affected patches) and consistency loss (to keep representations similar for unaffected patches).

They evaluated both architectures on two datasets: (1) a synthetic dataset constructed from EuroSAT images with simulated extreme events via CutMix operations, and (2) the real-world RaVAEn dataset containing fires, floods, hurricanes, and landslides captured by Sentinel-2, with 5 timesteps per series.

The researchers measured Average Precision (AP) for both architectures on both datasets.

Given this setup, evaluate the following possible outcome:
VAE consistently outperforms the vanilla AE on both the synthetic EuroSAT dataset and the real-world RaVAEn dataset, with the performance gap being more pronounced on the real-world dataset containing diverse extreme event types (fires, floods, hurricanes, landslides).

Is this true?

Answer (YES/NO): NO